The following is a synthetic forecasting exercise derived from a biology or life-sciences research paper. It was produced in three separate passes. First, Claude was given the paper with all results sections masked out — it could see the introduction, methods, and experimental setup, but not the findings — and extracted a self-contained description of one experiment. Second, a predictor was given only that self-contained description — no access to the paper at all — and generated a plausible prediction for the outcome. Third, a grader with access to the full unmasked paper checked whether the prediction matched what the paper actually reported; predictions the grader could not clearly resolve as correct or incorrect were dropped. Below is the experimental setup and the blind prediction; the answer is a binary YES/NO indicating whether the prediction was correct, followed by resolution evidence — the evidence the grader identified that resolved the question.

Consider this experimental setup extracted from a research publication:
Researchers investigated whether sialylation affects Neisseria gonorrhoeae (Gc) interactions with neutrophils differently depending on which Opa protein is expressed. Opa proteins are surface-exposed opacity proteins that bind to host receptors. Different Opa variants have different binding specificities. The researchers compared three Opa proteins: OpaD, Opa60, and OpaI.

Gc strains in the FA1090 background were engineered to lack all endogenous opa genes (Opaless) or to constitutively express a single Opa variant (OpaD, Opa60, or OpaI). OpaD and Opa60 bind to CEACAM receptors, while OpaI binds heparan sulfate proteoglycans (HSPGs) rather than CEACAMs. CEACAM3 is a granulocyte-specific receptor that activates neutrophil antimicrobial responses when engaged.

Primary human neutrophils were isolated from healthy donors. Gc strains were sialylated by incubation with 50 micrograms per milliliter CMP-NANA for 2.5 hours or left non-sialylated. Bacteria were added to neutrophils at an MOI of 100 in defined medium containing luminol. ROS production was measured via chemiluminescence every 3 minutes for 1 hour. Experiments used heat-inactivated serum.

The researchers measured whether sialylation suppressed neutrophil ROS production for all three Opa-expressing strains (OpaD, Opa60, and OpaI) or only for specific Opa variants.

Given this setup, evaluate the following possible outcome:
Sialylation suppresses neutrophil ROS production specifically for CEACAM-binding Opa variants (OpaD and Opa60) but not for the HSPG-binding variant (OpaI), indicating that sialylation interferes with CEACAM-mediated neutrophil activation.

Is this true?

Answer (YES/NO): NO